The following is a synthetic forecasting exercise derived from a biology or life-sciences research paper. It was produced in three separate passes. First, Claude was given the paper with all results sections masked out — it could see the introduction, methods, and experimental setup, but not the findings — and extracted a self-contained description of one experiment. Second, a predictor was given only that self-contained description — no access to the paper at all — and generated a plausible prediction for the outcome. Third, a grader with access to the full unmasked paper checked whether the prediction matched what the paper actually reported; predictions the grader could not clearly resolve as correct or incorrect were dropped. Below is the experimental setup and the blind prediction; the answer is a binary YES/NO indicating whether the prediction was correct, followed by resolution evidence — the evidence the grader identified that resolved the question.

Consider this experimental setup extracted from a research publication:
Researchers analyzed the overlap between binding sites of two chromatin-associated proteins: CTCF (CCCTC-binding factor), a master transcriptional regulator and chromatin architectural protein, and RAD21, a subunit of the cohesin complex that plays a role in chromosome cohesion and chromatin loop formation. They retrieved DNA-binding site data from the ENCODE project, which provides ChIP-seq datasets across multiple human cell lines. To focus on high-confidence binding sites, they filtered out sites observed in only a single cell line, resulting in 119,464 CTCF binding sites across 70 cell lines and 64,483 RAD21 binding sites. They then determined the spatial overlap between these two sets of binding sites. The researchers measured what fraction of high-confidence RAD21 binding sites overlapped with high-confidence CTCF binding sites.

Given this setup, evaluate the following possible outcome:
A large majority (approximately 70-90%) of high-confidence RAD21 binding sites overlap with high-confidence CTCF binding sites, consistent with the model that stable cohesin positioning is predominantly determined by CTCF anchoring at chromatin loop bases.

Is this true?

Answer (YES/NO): NO